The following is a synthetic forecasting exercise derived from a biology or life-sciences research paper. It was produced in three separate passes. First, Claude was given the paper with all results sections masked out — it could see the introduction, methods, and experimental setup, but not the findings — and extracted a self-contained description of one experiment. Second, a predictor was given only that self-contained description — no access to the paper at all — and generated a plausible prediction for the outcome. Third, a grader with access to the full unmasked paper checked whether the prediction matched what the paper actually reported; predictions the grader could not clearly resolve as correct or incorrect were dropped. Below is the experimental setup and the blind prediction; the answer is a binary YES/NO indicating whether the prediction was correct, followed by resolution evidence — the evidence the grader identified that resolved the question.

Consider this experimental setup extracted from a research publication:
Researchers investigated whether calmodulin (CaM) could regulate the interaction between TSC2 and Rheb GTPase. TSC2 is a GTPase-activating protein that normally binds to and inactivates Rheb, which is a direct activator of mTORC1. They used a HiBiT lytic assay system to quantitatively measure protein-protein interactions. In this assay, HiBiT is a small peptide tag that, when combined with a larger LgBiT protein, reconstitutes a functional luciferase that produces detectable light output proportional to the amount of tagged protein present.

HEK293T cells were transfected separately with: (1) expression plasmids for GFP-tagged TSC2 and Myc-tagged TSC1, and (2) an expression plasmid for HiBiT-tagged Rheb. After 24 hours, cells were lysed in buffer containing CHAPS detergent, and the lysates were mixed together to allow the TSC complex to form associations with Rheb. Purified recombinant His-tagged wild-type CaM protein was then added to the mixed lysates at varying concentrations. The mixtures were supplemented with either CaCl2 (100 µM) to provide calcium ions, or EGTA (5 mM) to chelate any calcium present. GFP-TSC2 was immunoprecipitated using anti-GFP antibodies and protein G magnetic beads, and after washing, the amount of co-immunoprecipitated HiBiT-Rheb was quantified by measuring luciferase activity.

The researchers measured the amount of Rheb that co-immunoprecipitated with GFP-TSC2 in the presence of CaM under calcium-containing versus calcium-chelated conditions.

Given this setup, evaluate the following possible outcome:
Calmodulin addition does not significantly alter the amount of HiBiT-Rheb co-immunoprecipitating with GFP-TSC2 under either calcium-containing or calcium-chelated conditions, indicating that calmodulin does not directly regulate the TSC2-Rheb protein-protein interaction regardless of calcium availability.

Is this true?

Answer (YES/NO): NO